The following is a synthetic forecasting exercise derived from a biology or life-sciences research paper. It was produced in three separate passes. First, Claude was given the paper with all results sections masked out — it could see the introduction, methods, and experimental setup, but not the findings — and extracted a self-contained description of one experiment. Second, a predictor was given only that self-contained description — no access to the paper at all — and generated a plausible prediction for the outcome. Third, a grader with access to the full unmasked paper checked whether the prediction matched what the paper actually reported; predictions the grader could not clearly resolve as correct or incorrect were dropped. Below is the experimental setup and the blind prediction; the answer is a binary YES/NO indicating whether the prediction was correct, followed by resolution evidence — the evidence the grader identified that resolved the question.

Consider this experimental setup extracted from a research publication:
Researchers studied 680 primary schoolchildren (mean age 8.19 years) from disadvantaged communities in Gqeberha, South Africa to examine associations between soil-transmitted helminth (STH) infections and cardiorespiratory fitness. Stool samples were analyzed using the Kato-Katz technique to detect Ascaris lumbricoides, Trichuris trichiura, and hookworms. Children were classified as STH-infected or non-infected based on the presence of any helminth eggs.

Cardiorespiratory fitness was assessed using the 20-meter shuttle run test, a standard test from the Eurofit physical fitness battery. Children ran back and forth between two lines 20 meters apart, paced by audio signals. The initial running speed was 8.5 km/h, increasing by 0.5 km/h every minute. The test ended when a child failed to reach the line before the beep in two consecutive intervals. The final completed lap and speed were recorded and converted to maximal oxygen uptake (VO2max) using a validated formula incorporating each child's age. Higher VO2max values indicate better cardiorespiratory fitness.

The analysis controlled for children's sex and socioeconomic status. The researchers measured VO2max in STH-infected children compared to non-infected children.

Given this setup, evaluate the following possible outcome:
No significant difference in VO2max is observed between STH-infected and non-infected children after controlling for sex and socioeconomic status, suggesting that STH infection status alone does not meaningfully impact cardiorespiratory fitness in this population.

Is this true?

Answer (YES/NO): NO